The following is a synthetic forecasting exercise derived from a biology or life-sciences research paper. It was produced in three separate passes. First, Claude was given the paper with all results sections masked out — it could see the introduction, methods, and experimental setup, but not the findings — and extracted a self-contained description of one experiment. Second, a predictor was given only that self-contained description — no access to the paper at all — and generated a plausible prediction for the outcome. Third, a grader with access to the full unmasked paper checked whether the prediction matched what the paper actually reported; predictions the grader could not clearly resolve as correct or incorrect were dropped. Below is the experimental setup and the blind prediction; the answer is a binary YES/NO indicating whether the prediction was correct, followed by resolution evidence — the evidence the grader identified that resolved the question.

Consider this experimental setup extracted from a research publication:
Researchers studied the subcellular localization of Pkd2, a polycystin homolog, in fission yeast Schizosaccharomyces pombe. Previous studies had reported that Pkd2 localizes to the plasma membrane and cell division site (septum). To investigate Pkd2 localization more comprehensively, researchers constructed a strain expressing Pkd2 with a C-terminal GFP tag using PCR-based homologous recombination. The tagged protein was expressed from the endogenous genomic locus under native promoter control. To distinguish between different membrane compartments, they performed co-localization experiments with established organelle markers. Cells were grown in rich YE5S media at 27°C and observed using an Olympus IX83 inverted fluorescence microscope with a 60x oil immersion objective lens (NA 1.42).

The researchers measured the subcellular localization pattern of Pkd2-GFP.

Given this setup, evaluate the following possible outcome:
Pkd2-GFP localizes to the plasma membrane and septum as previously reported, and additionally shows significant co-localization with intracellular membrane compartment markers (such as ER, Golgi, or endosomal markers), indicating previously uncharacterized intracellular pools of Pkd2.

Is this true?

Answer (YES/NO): NO